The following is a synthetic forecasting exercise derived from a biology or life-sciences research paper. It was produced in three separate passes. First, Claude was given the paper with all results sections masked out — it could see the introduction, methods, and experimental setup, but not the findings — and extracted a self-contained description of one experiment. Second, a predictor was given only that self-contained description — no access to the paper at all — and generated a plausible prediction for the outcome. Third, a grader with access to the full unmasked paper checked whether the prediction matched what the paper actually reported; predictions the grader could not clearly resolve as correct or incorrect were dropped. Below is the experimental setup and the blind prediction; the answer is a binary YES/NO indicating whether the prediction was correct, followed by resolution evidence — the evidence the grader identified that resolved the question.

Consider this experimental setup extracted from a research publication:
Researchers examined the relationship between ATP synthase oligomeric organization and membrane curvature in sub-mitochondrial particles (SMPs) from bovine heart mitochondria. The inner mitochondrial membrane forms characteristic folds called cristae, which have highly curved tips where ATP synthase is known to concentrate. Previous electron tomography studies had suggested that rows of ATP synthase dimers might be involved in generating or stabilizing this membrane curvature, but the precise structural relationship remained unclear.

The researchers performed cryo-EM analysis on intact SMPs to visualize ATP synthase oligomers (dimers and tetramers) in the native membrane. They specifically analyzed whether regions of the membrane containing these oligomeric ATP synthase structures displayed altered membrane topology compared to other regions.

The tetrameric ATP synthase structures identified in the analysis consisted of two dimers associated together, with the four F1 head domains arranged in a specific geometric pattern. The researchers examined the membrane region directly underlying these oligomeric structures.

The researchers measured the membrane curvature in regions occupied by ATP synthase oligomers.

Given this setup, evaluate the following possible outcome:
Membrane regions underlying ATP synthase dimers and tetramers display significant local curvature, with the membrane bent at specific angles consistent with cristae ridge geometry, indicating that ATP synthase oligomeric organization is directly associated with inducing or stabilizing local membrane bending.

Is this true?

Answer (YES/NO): YES